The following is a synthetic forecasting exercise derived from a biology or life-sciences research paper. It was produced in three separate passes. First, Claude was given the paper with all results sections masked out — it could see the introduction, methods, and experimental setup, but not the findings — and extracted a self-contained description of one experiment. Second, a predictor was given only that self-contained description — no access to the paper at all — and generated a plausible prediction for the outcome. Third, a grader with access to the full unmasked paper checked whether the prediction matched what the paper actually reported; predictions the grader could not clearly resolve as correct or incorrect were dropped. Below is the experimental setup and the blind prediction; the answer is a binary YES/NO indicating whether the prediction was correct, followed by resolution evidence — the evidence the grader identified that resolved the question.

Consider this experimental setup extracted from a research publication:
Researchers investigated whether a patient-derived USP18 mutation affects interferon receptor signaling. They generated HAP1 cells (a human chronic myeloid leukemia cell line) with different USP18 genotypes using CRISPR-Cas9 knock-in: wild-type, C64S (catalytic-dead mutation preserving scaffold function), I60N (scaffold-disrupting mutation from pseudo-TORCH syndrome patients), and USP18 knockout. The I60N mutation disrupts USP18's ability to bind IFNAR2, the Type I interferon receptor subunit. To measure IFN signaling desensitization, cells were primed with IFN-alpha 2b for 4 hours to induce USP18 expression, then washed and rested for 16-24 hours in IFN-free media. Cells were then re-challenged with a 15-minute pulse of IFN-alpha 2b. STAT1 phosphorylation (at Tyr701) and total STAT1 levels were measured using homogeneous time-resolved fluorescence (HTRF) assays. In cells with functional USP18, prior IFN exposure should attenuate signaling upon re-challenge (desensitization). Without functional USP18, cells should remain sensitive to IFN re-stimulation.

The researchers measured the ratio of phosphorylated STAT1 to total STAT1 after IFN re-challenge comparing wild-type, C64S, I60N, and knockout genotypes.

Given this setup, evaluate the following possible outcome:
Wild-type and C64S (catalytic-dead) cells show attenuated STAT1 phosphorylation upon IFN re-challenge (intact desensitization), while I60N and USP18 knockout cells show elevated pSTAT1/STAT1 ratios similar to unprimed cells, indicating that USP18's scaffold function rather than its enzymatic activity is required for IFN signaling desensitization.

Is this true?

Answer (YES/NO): NO